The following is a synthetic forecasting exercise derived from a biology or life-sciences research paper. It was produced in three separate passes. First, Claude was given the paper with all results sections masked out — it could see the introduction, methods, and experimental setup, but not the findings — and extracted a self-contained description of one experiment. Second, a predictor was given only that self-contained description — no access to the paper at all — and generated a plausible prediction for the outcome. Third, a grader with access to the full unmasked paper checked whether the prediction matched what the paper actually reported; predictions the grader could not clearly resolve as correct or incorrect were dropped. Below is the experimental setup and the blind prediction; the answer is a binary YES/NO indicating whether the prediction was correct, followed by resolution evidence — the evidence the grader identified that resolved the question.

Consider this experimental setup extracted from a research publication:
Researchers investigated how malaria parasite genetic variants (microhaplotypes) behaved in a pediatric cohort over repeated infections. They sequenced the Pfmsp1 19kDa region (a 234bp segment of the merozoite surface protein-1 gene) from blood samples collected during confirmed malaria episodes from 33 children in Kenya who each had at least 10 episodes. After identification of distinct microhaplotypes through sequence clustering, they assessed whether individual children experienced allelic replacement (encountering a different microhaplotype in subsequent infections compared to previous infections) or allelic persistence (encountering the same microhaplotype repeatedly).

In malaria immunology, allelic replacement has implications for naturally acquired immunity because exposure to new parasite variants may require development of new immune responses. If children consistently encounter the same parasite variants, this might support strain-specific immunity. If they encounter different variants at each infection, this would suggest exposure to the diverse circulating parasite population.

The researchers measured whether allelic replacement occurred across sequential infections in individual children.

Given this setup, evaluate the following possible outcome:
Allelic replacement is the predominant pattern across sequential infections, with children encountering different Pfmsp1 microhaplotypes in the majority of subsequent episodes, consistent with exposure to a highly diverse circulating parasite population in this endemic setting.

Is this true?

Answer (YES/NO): YES